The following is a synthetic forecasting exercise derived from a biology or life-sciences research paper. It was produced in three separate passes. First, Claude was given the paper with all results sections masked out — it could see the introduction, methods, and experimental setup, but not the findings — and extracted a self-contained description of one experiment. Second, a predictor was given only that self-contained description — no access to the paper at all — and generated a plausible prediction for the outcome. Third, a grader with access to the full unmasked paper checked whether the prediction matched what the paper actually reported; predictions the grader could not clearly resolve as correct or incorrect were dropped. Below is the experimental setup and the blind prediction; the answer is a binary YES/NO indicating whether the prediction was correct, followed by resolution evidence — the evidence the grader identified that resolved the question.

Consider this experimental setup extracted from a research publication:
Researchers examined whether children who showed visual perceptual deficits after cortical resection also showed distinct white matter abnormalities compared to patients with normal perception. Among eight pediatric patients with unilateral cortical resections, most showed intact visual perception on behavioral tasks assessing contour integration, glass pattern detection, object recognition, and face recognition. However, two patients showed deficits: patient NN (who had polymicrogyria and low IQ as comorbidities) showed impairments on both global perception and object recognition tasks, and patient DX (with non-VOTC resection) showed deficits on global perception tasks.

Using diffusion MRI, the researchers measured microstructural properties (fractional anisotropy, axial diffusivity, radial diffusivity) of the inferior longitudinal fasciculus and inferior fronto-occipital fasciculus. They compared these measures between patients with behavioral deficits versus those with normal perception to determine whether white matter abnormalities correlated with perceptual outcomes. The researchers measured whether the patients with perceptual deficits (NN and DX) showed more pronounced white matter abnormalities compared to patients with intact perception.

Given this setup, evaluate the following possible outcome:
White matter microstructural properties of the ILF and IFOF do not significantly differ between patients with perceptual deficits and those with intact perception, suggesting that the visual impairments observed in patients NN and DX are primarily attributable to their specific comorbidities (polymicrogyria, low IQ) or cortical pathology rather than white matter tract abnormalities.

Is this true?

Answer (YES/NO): YES